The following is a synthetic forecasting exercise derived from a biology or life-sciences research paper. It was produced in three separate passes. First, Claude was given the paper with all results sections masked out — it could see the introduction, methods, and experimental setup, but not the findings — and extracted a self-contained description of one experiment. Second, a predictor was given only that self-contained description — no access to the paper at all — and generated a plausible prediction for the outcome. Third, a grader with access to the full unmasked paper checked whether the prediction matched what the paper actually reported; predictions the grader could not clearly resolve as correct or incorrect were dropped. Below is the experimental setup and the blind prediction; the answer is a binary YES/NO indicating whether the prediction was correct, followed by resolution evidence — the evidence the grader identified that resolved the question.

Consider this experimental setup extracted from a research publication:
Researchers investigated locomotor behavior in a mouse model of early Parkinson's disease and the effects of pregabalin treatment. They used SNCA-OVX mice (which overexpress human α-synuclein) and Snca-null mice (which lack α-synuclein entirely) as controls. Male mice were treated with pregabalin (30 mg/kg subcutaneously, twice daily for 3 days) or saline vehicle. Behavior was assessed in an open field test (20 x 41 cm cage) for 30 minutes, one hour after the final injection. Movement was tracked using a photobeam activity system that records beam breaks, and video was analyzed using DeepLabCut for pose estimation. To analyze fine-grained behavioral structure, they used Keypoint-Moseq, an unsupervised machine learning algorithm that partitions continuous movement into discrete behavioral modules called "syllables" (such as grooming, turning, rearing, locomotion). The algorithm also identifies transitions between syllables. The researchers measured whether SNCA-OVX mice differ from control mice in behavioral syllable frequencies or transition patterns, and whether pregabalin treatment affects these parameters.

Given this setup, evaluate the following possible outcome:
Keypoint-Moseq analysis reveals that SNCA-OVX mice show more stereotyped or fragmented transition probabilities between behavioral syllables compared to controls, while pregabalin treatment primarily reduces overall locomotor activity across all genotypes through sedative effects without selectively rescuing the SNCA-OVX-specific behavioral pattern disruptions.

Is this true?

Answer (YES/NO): NO